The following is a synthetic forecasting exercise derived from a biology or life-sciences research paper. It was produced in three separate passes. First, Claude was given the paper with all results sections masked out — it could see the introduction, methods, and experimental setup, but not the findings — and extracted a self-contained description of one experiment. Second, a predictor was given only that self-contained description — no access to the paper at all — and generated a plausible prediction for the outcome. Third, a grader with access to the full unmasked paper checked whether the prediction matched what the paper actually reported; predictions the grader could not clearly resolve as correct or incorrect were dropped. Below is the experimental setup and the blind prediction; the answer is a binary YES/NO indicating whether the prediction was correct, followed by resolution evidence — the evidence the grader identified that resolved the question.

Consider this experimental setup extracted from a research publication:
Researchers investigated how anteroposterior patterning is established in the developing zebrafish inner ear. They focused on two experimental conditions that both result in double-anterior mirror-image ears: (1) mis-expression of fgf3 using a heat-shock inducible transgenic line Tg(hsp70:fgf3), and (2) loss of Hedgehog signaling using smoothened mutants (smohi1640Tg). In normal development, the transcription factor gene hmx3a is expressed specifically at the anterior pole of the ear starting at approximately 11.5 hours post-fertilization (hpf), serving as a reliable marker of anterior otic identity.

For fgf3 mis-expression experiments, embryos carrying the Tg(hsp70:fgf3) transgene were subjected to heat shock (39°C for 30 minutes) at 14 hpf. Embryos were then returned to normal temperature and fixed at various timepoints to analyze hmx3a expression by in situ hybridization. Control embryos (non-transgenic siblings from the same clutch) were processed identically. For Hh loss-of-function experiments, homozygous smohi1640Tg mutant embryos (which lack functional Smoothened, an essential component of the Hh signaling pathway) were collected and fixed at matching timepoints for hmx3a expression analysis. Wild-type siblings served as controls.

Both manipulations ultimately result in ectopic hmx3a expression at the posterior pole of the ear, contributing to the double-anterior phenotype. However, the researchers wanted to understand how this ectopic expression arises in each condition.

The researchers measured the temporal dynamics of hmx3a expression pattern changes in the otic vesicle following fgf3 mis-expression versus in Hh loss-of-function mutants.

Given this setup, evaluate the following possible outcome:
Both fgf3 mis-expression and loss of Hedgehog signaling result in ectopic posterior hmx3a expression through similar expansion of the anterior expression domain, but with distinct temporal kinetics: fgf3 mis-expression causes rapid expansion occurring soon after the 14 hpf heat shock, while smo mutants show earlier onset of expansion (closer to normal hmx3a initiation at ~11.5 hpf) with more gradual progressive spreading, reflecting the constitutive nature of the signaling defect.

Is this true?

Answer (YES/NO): NO